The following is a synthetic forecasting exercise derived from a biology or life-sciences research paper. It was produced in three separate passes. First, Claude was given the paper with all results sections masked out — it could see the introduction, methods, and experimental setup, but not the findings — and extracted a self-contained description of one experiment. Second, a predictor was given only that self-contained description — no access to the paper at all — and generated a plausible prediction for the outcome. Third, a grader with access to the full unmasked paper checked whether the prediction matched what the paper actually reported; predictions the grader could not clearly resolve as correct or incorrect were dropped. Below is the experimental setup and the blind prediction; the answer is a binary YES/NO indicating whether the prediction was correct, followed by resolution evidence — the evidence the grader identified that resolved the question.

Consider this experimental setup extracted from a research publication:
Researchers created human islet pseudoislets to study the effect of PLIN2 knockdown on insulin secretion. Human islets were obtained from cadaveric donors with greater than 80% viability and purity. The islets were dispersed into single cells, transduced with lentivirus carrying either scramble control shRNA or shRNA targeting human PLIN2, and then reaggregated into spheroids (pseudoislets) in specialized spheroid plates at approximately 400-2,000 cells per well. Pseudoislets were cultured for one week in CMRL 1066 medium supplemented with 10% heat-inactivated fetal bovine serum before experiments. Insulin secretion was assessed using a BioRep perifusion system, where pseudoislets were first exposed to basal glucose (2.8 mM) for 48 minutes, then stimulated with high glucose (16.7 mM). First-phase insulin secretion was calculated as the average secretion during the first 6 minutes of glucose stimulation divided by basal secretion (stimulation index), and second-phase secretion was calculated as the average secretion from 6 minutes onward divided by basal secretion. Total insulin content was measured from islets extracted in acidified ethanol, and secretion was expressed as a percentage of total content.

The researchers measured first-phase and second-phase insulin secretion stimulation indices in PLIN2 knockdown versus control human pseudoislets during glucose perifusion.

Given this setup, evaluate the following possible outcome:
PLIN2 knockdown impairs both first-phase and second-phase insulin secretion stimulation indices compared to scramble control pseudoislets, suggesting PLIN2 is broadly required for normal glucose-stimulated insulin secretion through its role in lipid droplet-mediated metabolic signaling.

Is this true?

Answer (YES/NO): YES